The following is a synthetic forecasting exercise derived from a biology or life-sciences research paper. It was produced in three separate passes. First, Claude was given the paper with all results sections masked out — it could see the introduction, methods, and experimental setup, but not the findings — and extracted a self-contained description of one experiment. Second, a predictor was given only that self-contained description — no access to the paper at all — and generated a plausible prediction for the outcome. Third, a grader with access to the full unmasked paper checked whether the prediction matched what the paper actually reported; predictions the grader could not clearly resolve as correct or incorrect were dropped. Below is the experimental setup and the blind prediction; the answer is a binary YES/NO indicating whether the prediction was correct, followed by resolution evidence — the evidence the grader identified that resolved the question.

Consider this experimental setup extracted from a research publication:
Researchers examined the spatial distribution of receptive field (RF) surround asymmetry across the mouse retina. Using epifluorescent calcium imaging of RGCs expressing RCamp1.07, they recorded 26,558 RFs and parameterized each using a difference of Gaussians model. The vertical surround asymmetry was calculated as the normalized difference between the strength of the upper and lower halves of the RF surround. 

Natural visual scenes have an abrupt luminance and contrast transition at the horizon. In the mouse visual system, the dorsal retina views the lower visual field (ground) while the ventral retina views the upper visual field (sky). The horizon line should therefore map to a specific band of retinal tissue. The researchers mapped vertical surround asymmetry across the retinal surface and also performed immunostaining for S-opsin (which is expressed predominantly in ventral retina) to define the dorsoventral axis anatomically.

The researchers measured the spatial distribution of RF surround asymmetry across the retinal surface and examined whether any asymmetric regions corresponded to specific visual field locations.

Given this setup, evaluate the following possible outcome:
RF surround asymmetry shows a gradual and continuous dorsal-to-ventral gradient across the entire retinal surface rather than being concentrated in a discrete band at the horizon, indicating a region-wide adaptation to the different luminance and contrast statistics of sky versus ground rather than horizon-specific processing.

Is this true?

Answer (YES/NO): NO